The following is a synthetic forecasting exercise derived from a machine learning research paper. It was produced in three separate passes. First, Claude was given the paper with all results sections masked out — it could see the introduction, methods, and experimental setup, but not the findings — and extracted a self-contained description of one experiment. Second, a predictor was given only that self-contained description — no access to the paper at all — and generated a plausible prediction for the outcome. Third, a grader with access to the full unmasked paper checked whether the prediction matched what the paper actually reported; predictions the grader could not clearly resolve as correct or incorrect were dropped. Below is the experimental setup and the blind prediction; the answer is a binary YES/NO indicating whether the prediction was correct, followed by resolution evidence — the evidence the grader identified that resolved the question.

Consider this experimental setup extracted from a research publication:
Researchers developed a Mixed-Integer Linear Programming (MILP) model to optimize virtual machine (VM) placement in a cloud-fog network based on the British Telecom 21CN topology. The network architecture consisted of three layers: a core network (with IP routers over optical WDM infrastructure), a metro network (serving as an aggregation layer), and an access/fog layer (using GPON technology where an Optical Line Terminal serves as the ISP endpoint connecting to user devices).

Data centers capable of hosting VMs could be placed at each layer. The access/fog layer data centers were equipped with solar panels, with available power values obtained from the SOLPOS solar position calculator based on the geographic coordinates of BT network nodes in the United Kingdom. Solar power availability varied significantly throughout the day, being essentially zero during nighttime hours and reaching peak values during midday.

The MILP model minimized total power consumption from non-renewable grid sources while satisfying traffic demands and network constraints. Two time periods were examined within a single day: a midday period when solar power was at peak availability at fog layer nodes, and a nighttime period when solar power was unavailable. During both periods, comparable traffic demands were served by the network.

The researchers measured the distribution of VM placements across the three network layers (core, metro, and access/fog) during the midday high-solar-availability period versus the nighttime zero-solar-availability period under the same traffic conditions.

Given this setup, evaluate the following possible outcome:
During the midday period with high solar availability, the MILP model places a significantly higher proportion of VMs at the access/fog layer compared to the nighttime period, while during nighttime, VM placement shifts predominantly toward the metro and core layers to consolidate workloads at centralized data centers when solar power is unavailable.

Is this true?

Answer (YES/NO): YES